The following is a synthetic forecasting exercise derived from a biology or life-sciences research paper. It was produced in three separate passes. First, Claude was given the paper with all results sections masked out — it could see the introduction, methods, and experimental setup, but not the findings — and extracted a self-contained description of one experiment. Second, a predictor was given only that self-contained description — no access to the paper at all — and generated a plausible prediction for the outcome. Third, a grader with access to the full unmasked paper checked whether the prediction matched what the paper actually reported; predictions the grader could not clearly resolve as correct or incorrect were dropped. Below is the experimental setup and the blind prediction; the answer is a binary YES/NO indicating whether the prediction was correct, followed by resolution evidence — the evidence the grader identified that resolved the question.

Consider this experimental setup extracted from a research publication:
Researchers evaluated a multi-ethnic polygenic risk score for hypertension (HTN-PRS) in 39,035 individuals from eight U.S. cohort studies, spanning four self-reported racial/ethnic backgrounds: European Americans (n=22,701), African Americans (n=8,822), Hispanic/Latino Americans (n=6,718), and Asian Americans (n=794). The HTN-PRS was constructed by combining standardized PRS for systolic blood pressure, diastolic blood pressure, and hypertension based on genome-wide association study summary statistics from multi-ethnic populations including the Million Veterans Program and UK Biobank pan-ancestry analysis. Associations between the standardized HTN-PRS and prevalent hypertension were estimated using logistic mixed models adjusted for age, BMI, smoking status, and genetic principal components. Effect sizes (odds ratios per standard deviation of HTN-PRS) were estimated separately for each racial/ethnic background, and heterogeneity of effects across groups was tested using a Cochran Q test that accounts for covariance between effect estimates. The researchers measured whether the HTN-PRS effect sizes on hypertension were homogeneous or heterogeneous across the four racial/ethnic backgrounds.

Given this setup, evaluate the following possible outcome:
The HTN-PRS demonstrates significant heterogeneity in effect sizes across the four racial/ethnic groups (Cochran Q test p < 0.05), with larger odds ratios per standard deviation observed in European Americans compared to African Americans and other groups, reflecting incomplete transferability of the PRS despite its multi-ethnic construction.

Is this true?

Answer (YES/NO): NO